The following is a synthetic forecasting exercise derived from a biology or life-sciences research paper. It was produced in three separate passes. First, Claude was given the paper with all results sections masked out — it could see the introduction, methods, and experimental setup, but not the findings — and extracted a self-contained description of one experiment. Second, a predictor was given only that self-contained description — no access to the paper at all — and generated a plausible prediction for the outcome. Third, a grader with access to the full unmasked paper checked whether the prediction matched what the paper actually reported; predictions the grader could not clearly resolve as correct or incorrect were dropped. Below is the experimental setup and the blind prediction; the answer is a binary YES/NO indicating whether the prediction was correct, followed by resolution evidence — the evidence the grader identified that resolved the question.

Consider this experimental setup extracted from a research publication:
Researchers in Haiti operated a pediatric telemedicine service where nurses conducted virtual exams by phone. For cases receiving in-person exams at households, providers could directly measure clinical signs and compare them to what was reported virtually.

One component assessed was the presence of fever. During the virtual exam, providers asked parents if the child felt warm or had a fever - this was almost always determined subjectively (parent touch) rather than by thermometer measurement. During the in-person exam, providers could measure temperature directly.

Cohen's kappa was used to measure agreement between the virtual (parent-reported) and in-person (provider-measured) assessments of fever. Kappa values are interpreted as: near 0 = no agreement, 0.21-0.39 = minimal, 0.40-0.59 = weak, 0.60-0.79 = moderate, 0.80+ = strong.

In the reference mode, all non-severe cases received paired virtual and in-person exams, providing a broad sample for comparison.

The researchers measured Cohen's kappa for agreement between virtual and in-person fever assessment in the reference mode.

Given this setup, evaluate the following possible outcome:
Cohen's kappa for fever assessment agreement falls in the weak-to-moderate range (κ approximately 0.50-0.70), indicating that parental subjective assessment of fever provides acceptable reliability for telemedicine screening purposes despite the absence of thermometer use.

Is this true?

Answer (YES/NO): YES